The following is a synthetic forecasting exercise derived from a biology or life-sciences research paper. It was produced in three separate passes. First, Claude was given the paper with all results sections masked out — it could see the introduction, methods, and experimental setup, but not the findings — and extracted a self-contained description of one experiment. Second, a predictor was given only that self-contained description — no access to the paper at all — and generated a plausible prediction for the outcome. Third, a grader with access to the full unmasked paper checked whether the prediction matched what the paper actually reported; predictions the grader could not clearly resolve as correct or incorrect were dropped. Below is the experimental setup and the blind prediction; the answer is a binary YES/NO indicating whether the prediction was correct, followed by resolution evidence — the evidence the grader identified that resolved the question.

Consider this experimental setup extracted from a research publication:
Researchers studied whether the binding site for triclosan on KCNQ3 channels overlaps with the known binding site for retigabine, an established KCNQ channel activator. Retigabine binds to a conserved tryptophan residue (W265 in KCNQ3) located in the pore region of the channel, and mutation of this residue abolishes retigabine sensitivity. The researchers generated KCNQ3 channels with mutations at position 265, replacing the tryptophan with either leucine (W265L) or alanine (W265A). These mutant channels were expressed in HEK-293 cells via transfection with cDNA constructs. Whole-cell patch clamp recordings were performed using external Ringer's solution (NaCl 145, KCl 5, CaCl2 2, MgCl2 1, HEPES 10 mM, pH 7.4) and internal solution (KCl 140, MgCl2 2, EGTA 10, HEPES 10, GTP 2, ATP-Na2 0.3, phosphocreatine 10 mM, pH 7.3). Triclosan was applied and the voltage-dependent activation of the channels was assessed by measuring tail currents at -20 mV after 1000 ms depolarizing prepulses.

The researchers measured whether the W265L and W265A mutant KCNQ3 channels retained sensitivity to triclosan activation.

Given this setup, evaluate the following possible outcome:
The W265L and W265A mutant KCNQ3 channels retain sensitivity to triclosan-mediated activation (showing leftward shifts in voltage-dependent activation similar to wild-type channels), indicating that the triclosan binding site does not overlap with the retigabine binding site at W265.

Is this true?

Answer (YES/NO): YES